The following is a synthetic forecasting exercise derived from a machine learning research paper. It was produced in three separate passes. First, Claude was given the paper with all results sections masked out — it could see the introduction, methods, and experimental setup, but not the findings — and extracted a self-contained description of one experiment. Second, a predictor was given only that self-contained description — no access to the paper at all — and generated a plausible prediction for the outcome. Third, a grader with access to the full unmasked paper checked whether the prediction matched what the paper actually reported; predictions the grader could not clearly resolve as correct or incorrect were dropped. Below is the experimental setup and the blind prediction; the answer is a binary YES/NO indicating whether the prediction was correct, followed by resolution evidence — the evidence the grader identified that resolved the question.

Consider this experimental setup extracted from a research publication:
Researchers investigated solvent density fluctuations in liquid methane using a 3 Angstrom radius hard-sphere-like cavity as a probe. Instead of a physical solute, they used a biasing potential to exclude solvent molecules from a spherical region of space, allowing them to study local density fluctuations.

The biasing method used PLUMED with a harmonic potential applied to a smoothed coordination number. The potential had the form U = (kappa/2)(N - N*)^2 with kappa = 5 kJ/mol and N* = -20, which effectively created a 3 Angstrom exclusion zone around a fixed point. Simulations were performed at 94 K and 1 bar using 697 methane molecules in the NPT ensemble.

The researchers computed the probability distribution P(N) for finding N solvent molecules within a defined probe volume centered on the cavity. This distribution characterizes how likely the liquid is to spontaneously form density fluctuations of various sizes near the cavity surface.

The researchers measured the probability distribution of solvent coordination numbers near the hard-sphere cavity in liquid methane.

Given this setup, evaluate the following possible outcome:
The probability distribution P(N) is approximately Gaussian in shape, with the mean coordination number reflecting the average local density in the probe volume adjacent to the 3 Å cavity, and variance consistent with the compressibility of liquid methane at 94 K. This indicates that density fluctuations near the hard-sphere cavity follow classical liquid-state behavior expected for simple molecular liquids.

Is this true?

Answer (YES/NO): NO